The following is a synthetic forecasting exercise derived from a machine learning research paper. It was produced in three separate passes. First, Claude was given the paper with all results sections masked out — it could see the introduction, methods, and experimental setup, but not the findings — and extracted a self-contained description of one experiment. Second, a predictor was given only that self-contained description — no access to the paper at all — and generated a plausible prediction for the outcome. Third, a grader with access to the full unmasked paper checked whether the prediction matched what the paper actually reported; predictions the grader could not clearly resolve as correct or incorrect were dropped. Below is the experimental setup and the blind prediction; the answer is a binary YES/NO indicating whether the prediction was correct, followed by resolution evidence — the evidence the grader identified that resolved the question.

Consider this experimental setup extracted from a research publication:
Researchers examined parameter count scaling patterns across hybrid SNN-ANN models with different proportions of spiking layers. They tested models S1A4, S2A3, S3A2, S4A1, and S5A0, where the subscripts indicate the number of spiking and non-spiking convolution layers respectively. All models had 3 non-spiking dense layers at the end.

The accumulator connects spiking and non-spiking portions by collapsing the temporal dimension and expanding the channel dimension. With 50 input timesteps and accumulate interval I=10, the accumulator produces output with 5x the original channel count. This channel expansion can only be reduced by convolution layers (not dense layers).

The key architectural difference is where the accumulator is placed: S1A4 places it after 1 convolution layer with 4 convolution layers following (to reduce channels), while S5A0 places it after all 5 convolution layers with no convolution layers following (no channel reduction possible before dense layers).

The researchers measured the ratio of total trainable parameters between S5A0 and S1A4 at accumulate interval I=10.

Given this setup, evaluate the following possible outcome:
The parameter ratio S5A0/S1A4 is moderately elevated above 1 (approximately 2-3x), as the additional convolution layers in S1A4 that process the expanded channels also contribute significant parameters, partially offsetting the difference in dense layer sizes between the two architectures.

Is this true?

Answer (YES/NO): NO